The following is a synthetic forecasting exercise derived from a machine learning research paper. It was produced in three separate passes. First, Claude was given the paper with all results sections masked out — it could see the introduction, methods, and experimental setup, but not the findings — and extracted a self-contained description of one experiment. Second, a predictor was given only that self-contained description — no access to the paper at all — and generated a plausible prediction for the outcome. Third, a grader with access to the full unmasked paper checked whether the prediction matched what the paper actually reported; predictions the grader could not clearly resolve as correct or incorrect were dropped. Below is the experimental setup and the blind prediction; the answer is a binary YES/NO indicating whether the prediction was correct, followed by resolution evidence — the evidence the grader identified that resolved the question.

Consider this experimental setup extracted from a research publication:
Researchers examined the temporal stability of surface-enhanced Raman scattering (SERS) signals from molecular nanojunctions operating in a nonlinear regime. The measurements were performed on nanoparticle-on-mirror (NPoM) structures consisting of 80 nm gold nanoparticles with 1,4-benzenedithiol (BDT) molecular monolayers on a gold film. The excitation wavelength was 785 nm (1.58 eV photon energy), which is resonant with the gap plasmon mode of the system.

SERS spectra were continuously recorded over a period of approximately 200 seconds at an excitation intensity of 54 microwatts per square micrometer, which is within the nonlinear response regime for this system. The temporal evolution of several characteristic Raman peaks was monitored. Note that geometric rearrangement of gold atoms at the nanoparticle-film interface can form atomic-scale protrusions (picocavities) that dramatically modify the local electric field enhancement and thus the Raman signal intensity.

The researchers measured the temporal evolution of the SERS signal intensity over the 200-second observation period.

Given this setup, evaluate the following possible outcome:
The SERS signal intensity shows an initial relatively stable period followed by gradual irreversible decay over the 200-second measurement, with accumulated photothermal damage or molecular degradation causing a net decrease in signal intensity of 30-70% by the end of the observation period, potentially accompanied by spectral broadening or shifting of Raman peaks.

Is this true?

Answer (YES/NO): NO